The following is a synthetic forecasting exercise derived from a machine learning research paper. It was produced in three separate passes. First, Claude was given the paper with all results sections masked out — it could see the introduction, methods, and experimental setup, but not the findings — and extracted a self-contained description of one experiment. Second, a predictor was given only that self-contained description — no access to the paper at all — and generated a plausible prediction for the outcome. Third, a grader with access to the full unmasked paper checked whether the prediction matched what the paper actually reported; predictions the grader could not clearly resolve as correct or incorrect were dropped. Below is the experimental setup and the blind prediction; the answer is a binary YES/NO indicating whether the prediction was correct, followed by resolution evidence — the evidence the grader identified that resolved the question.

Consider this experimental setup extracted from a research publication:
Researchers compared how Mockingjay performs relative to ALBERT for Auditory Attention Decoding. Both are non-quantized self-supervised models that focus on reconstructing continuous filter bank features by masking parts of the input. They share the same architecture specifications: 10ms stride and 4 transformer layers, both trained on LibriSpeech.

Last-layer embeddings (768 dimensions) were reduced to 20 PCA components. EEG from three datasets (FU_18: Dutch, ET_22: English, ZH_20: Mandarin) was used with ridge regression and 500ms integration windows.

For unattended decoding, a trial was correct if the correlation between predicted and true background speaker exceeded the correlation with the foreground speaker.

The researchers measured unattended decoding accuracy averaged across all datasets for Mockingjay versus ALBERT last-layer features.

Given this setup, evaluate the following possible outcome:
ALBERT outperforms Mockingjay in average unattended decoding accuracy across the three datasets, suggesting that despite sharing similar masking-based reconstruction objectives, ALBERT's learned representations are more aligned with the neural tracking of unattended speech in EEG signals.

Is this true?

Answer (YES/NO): YES